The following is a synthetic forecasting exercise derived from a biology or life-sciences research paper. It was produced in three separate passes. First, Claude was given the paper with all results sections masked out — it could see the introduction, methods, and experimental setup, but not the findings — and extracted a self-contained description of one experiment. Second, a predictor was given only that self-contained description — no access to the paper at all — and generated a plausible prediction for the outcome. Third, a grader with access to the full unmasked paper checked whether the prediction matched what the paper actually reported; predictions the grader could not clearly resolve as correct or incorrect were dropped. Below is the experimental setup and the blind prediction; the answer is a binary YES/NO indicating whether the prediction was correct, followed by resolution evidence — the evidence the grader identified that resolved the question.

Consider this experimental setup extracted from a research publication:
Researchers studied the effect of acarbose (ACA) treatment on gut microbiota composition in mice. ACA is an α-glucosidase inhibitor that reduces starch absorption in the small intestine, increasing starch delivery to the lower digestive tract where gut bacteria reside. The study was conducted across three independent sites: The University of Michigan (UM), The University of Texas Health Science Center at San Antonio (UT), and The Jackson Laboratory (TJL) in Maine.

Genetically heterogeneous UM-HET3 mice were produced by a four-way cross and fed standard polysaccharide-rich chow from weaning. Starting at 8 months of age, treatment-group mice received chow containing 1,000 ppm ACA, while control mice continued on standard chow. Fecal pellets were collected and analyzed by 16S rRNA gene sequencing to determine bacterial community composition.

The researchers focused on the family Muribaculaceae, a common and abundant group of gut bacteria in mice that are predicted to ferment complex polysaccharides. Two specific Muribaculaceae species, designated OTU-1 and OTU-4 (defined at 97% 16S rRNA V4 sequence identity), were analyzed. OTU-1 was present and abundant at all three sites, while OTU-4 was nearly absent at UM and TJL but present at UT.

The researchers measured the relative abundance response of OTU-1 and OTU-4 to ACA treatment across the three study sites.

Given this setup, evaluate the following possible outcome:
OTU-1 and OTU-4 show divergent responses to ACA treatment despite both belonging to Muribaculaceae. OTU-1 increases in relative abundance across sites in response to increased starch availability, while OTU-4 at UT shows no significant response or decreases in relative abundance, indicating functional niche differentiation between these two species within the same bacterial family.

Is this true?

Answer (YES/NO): NO